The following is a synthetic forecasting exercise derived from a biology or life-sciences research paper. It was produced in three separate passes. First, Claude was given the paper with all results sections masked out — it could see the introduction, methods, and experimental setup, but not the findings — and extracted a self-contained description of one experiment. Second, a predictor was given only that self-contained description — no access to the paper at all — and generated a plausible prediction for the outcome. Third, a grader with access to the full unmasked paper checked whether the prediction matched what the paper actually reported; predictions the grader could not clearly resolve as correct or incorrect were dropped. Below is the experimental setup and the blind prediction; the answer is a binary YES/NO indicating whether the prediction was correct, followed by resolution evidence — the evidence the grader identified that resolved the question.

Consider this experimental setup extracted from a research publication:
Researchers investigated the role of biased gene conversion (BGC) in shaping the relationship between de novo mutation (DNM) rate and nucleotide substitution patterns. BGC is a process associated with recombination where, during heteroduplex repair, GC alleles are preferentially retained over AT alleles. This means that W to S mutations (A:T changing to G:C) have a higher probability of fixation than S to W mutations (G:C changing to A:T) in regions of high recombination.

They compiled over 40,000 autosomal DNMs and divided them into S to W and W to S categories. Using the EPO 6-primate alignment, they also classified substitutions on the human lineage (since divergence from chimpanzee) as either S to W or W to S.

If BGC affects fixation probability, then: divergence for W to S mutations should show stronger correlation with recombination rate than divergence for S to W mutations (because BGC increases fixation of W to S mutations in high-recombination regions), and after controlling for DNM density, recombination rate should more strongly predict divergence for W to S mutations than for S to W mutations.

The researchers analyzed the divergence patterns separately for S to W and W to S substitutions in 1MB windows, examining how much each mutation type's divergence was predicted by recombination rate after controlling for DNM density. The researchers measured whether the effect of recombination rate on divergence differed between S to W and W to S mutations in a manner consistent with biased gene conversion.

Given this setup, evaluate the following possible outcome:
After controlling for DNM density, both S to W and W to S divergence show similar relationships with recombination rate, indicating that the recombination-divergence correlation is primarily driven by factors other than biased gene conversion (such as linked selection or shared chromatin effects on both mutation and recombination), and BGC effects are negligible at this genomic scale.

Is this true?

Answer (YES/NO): NO